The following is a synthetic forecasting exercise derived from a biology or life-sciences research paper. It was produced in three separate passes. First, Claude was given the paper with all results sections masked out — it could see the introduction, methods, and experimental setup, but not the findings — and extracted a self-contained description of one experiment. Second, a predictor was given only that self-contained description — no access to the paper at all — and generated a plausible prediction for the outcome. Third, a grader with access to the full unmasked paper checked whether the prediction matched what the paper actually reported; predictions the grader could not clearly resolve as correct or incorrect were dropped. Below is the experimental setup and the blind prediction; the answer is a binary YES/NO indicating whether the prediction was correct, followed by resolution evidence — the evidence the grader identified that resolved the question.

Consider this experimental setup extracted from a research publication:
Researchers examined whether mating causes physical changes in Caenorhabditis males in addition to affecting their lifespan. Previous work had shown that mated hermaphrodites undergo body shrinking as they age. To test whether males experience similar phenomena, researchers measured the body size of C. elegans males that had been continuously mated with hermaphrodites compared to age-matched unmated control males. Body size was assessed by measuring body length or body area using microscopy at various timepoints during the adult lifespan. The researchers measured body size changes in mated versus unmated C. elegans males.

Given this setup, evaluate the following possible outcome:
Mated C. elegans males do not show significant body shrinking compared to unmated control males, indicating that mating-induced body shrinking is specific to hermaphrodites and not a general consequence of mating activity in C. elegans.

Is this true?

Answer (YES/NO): NO